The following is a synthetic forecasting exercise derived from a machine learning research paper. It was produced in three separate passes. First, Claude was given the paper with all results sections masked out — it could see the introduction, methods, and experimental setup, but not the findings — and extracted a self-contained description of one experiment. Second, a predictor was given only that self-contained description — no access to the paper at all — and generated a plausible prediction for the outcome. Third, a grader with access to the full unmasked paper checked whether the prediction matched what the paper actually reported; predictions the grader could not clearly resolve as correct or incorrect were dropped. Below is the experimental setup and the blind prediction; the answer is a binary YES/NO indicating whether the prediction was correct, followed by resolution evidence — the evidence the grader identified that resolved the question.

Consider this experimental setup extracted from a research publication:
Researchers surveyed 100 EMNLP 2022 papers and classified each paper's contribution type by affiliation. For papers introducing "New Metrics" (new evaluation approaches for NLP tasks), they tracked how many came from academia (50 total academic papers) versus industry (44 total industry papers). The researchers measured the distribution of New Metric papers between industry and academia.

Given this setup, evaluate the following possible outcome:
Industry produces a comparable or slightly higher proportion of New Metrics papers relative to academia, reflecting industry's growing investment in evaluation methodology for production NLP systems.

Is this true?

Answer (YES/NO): NO